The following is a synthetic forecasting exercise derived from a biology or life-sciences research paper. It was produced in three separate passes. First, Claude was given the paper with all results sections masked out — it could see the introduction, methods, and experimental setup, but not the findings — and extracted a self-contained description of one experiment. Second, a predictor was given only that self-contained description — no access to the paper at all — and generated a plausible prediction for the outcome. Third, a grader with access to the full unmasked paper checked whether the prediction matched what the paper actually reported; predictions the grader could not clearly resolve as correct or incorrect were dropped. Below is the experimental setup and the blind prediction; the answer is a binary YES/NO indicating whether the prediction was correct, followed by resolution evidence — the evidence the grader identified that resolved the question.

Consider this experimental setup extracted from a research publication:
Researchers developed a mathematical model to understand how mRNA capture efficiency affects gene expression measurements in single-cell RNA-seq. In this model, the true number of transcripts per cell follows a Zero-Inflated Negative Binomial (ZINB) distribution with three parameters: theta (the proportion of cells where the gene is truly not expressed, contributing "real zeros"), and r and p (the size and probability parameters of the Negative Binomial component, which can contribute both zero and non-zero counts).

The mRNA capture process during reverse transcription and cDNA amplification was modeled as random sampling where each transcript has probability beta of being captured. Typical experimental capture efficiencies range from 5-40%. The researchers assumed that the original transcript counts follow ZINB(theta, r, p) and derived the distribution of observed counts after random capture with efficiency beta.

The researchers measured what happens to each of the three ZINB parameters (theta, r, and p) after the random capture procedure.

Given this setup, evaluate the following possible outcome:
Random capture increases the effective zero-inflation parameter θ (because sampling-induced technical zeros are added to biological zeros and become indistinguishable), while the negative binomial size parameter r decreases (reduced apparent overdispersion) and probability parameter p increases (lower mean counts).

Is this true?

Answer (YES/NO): NO